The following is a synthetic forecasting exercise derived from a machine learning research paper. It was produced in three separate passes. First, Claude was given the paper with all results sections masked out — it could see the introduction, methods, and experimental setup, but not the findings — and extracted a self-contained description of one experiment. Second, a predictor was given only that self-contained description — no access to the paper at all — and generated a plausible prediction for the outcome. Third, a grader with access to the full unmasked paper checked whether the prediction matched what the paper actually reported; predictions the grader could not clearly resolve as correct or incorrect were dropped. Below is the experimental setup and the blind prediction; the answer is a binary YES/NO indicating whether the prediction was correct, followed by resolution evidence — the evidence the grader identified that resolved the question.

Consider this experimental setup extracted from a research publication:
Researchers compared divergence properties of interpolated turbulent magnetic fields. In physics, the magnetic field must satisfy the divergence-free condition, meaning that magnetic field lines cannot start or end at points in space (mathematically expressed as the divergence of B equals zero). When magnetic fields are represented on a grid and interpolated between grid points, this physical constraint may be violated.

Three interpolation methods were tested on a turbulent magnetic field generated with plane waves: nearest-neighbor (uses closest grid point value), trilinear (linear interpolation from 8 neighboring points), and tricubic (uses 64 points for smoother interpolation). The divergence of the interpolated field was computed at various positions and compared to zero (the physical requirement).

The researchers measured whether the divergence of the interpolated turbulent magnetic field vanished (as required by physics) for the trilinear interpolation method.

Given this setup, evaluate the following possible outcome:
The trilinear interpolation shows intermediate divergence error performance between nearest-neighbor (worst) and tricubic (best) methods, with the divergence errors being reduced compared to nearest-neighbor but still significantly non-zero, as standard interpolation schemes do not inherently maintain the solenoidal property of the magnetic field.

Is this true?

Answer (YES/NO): NO